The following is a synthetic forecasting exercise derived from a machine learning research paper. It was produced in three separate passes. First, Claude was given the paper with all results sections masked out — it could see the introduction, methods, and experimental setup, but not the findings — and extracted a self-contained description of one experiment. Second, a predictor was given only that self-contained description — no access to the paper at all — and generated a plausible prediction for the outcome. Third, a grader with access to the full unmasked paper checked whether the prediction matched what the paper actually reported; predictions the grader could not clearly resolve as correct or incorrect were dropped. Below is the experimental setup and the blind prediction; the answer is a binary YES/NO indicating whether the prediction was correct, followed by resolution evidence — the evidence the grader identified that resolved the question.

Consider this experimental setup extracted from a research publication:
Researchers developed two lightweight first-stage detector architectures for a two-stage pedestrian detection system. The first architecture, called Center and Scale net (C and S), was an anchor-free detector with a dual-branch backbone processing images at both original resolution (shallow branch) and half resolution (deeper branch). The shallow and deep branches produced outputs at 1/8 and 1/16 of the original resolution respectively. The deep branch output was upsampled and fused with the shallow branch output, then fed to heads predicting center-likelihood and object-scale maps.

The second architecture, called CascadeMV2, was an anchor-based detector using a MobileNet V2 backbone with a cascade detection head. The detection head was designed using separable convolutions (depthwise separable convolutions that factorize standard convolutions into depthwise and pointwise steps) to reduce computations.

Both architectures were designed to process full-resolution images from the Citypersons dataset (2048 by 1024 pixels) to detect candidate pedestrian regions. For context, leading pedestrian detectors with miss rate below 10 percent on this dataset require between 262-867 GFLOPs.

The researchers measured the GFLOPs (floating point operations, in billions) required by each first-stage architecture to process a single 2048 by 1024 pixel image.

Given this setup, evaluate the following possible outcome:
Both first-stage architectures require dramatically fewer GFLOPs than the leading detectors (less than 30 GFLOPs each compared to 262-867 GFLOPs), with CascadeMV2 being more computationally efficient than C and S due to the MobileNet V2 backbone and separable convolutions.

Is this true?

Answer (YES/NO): YES